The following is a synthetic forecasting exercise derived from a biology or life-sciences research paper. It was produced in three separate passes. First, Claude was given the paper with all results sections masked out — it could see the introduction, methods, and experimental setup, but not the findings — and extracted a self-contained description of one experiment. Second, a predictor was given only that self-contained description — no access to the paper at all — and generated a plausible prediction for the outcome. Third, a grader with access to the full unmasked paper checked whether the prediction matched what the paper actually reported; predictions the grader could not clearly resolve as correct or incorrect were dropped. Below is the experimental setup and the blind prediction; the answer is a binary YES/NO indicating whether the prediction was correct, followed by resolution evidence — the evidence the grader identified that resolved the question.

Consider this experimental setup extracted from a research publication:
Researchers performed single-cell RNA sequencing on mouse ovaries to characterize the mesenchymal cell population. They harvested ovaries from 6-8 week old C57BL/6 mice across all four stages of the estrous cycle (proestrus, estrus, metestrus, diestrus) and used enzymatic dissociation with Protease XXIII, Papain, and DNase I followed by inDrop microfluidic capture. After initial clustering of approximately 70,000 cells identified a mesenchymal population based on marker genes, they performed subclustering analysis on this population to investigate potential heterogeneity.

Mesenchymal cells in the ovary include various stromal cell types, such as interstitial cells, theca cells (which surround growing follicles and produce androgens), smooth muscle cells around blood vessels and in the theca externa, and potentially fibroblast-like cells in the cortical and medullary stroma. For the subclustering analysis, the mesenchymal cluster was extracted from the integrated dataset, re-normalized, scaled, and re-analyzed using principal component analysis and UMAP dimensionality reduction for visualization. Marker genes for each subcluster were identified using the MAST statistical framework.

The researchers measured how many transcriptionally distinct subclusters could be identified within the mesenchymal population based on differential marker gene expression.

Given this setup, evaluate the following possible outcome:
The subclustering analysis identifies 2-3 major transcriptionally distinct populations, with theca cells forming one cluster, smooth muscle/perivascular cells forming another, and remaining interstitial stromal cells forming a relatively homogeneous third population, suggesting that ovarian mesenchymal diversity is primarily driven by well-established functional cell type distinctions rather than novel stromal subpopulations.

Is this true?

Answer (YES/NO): NO